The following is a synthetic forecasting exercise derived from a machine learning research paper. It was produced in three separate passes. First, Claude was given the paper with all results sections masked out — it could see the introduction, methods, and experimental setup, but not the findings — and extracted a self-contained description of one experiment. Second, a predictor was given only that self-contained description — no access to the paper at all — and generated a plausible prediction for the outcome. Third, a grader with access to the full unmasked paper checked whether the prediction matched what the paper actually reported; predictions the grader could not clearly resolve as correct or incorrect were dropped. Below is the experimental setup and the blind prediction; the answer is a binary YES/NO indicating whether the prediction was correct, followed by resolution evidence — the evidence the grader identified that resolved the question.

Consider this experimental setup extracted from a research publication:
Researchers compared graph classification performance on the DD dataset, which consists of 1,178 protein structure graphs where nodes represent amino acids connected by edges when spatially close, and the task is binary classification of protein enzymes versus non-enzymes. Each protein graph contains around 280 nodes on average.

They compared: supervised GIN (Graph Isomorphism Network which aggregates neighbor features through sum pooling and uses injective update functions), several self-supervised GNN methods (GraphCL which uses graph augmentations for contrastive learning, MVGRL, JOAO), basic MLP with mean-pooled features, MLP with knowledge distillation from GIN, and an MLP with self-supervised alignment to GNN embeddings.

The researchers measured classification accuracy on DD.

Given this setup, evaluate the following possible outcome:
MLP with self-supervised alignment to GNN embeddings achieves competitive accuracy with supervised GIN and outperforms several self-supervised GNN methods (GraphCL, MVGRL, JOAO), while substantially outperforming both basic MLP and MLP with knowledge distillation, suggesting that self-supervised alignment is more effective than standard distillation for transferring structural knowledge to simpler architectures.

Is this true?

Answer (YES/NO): NO